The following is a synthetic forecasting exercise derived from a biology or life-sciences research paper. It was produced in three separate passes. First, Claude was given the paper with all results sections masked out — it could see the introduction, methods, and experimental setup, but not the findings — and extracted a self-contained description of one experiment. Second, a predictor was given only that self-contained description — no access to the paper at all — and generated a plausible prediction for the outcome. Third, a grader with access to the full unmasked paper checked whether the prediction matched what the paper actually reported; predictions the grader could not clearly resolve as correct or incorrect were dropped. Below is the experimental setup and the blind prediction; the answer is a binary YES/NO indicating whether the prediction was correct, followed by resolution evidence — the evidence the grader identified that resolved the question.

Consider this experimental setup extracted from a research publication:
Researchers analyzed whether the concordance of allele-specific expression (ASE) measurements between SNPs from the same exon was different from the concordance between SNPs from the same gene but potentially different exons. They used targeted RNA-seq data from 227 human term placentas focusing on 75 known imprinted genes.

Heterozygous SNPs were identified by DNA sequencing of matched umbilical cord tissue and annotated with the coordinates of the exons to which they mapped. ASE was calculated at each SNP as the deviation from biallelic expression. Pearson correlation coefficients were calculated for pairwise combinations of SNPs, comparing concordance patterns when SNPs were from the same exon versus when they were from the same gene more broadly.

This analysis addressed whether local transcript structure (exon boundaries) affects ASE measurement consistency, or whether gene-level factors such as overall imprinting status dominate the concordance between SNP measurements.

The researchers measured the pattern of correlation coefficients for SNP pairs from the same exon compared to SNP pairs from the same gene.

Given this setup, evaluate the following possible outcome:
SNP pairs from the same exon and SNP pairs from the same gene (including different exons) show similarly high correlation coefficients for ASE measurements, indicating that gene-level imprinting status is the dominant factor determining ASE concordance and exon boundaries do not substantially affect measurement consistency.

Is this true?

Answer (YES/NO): YES